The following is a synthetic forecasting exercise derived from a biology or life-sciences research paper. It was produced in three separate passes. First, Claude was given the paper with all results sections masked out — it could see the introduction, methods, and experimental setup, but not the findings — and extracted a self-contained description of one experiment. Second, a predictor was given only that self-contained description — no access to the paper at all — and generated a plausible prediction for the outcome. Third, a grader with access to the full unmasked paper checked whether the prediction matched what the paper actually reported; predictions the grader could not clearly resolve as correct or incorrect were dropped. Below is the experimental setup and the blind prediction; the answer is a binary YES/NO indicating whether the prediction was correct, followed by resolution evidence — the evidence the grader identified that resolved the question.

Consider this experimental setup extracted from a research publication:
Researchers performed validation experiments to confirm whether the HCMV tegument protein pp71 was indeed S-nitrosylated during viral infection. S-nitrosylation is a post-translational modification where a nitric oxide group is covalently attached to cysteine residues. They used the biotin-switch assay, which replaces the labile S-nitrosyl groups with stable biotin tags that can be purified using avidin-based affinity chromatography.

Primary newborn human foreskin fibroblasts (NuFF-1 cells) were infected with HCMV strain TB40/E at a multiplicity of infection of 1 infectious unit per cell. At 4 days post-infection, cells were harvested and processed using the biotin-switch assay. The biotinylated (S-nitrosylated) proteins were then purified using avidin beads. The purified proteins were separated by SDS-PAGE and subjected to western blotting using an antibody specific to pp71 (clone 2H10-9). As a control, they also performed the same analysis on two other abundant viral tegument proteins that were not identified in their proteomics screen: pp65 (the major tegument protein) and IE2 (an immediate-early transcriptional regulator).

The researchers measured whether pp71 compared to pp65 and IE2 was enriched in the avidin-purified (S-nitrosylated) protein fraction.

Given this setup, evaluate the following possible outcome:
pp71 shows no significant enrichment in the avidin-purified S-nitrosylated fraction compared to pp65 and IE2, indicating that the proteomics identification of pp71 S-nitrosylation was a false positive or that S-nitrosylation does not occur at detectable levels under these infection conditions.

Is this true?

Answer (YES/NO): NO